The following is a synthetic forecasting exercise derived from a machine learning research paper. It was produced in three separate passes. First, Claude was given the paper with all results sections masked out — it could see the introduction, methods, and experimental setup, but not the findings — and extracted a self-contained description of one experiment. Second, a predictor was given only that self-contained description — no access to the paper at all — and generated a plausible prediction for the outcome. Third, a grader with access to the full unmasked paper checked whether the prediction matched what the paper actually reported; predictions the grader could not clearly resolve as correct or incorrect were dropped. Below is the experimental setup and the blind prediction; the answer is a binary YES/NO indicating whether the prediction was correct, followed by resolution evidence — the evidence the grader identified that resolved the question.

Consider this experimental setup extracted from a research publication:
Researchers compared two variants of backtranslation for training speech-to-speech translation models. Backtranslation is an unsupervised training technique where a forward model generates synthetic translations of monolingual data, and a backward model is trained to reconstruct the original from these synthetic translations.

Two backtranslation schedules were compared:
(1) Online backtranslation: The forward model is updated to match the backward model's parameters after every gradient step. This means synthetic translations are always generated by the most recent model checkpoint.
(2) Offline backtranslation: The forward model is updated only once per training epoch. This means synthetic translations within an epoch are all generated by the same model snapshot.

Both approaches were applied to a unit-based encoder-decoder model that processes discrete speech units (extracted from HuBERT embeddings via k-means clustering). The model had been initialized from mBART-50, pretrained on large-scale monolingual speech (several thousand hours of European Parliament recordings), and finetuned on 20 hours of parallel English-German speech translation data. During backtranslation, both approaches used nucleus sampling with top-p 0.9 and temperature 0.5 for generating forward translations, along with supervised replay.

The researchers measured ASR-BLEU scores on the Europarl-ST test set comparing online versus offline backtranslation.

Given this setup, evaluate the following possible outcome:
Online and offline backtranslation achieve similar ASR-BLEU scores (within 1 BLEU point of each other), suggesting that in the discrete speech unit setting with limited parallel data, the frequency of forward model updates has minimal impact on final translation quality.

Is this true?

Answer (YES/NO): YES